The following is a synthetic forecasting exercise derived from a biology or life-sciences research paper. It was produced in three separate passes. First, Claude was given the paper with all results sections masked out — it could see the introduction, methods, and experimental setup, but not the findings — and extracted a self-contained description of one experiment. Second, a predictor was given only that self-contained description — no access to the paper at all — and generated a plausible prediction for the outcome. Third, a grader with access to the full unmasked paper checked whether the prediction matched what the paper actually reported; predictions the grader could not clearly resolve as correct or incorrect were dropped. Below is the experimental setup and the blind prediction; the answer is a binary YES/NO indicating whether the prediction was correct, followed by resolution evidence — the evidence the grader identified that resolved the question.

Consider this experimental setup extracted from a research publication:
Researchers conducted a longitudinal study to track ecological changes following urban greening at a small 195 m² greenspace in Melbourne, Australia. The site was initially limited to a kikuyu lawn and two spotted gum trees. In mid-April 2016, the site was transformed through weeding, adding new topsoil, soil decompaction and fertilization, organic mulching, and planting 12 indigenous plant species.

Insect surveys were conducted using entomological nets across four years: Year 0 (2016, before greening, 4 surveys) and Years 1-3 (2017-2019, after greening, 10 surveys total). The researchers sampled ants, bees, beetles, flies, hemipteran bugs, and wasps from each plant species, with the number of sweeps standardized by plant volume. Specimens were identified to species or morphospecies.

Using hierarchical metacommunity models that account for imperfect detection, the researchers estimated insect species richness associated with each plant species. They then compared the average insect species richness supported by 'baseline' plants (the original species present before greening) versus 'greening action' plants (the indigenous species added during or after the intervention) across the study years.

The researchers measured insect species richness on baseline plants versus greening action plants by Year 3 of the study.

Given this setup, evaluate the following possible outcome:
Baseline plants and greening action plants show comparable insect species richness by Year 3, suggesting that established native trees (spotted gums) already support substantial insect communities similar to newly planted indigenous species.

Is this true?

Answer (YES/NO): NO